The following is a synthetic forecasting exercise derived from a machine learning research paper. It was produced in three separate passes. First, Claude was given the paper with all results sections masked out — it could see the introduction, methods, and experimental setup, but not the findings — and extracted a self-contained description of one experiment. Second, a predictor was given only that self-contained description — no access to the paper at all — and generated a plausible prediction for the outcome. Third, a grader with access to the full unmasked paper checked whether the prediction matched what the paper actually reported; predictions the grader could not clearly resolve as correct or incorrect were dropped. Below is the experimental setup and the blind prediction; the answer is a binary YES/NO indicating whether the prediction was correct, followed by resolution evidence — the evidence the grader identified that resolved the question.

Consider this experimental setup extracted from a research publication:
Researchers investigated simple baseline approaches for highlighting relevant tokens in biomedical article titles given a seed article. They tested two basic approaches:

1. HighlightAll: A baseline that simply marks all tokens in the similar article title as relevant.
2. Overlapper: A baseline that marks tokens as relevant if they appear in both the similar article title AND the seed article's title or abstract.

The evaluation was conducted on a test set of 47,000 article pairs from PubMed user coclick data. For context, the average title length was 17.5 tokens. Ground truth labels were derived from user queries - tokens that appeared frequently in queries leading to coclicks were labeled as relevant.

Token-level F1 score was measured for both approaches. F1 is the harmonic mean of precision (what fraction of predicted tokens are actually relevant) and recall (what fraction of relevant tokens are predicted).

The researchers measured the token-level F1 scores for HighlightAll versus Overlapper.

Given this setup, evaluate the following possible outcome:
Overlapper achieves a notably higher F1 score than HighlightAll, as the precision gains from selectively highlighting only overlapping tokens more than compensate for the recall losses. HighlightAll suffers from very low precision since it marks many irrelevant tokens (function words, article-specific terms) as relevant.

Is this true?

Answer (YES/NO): NO